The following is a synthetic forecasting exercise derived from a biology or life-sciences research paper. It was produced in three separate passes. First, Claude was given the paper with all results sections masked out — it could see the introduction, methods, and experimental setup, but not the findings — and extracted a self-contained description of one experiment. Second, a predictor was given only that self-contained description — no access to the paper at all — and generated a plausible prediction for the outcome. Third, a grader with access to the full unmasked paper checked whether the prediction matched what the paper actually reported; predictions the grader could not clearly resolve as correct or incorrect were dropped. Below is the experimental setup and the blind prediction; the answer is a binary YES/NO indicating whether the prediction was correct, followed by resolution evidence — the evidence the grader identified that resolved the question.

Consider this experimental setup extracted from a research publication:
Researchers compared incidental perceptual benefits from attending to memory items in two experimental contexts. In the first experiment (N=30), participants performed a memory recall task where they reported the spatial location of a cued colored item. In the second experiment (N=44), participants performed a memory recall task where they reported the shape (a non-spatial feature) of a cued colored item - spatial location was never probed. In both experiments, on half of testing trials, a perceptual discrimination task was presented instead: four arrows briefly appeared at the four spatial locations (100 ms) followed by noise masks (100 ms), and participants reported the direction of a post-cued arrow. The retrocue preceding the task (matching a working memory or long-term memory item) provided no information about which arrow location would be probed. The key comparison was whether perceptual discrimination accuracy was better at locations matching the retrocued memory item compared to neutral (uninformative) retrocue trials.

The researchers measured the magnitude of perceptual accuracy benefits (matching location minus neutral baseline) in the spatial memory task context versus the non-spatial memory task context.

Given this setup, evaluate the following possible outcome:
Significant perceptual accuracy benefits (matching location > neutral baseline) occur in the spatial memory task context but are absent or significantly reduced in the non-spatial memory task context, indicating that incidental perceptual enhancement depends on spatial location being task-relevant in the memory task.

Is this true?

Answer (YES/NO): NO